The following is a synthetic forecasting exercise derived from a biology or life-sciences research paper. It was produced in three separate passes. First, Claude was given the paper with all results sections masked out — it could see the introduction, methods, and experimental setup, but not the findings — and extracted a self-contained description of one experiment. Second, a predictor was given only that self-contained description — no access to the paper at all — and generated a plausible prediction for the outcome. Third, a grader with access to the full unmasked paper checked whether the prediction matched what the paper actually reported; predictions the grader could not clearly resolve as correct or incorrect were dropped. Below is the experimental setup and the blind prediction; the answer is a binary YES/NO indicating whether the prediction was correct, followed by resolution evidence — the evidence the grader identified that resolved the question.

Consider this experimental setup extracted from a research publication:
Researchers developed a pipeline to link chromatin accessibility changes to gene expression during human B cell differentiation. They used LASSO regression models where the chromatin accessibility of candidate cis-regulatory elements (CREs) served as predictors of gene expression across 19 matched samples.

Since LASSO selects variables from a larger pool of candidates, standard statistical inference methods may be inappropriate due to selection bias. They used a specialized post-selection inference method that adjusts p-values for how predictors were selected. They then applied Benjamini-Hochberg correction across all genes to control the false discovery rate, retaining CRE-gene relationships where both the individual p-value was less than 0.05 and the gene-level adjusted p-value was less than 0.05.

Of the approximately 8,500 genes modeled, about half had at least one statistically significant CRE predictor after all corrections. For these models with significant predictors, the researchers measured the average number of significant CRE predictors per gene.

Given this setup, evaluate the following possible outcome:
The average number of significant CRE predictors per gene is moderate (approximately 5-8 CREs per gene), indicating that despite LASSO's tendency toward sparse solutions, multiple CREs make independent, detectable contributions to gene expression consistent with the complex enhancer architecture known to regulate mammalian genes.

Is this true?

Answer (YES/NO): NO